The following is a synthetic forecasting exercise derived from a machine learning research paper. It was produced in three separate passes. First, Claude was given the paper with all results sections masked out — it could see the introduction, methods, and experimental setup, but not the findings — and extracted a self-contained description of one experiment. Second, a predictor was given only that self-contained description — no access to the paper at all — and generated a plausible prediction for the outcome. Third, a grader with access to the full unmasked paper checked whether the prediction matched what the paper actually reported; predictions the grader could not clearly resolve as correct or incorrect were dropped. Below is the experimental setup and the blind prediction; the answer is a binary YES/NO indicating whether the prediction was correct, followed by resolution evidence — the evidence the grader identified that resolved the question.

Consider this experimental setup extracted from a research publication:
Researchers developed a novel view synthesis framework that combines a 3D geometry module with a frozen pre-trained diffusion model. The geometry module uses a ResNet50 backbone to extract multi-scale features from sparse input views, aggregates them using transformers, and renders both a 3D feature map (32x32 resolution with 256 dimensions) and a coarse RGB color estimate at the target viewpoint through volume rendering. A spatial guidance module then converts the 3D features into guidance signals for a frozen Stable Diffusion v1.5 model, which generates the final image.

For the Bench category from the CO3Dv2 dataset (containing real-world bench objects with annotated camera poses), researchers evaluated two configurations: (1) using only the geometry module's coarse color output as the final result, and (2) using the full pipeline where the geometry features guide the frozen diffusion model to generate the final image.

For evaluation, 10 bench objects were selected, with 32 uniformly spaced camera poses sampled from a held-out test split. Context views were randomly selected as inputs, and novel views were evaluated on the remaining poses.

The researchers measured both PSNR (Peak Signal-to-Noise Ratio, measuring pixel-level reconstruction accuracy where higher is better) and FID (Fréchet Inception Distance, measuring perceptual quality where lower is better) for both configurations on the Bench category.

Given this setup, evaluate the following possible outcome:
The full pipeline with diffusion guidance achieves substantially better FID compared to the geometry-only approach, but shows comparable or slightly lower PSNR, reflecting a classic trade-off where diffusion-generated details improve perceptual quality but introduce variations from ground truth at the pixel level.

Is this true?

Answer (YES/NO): YES